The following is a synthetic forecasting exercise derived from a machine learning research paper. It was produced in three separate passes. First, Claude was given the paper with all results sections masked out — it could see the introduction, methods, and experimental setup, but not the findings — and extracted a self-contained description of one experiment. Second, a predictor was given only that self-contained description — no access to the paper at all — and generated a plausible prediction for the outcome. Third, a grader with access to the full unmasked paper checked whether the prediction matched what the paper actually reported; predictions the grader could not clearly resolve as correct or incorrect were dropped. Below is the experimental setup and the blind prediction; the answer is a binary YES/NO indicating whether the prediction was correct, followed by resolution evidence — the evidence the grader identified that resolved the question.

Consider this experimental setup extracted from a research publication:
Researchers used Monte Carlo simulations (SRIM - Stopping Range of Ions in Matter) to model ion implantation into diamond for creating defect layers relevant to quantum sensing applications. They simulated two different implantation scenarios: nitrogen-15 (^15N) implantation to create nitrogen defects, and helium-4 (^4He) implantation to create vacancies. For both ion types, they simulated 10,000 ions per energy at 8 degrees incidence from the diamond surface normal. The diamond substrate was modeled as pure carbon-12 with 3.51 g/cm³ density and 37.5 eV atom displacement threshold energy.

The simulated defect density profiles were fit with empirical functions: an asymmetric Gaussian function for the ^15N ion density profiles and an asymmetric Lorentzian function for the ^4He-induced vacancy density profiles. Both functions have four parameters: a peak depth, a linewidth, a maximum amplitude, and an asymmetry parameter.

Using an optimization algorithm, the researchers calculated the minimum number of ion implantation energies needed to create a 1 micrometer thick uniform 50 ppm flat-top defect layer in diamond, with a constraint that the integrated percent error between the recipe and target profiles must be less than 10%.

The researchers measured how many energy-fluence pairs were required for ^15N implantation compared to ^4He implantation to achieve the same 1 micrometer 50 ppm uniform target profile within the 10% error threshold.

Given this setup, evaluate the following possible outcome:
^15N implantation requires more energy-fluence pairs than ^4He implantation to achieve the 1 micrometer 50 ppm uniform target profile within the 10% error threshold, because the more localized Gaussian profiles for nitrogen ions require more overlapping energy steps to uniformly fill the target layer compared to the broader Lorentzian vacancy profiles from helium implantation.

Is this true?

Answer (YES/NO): YES